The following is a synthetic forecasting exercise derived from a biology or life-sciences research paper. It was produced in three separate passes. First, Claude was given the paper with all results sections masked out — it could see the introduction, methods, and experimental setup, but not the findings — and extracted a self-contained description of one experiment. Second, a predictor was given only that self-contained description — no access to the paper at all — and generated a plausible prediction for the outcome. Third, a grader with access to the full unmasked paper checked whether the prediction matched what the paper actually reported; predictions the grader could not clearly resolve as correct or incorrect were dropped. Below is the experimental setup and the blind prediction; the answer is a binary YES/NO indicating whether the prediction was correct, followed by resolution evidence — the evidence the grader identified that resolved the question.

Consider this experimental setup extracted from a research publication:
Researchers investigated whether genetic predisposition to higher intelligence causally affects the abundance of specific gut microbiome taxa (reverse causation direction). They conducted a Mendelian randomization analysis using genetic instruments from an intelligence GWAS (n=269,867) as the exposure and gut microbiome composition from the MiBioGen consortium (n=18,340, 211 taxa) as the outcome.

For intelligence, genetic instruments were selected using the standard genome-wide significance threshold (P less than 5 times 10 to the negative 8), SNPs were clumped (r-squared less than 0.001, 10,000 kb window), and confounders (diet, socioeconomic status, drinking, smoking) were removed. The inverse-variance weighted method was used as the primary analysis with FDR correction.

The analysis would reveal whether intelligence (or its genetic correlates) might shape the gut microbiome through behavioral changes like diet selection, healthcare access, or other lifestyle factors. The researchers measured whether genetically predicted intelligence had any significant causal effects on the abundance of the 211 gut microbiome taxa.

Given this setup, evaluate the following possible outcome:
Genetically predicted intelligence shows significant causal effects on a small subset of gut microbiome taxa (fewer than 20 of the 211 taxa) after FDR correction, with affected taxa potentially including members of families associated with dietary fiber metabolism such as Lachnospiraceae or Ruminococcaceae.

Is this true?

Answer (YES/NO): NO